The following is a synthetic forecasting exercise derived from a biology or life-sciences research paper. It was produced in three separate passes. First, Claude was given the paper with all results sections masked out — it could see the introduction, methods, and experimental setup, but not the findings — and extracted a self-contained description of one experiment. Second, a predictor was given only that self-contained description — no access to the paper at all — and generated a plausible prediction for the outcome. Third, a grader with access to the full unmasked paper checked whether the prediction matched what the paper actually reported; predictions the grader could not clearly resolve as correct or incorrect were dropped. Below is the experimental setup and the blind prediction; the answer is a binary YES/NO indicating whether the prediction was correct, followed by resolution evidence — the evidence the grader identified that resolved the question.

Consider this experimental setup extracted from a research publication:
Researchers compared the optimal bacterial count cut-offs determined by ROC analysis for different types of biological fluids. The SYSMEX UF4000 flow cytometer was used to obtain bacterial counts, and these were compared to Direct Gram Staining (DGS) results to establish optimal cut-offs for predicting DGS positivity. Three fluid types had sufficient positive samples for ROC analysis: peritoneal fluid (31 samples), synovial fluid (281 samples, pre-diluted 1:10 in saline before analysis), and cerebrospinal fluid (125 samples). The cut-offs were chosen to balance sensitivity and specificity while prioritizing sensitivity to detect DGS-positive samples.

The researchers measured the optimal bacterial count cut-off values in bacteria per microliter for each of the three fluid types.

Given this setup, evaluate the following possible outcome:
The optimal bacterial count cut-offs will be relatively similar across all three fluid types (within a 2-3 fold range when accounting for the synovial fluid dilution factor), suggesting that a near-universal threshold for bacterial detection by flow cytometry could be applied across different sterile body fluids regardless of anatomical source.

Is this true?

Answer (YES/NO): NO